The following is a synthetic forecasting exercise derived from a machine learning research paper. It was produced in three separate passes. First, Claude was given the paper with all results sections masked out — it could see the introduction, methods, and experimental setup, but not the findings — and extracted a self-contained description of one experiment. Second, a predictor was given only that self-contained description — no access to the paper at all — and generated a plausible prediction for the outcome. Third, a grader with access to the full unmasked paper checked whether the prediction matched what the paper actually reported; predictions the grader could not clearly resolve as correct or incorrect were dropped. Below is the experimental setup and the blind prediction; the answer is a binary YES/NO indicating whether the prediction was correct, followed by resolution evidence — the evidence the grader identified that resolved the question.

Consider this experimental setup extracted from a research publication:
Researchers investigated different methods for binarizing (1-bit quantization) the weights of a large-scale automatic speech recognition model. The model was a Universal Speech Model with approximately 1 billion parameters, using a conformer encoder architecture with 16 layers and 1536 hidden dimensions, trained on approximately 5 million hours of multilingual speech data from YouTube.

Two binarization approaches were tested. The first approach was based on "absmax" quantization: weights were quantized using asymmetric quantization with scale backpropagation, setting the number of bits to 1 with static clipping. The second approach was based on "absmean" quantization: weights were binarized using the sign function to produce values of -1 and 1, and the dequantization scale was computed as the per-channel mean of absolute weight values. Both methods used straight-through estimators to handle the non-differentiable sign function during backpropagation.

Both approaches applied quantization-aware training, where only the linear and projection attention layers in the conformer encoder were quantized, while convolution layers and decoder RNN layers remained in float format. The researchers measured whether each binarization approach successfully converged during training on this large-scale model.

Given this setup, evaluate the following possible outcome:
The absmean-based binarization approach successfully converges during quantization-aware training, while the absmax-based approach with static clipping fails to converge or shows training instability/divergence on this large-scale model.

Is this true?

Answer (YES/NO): YES